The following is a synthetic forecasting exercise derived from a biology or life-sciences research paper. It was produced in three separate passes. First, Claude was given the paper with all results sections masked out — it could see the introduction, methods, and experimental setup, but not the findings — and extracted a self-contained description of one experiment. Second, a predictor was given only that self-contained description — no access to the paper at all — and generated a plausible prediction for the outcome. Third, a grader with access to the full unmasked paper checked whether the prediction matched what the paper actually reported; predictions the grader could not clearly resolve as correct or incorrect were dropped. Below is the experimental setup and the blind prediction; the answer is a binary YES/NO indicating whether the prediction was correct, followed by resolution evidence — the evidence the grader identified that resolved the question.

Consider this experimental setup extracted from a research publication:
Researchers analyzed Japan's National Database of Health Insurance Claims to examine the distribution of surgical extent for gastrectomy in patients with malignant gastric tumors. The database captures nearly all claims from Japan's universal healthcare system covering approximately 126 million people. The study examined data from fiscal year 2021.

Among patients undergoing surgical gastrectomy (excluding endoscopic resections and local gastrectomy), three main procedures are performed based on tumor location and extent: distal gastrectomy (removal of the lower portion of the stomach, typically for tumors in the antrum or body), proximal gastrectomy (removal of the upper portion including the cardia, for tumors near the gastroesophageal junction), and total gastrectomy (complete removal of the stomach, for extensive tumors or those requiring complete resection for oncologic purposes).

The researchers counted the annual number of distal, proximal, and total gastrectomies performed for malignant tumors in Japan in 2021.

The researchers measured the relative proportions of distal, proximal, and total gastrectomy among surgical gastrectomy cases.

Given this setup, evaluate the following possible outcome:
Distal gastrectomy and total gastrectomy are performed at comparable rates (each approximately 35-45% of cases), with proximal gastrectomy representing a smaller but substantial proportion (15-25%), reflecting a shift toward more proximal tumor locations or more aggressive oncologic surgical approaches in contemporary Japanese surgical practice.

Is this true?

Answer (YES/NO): NO